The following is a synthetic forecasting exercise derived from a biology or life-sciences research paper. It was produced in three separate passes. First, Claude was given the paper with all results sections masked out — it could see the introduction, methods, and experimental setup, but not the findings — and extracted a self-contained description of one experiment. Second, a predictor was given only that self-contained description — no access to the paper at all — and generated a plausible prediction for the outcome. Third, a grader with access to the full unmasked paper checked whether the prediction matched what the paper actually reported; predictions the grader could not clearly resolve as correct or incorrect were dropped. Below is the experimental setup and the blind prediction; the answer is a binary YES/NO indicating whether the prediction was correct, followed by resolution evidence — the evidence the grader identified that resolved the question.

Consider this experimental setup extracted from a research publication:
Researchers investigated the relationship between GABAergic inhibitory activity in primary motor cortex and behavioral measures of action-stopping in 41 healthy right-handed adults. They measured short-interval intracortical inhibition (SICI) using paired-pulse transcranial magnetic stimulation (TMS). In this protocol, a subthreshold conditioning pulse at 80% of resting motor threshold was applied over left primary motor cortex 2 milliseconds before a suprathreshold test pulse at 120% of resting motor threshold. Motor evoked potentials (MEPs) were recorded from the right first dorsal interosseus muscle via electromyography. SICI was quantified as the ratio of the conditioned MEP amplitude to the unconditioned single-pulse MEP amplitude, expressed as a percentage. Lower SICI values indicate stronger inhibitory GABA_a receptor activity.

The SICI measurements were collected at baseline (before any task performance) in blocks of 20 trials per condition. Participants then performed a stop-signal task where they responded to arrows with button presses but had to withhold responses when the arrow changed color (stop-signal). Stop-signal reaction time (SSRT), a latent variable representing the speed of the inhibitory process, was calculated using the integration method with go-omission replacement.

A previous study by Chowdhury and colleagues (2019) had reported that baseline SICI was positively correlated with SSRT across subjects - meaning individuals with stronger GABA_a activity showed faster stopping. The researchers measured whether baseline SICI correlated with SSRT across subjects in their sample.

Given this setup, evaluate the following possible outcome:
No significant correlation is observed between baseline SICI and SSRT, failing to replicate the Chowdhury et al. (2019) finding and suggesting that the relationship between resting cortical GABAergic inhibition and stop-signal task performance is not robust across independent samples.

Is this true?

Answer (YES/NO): YES